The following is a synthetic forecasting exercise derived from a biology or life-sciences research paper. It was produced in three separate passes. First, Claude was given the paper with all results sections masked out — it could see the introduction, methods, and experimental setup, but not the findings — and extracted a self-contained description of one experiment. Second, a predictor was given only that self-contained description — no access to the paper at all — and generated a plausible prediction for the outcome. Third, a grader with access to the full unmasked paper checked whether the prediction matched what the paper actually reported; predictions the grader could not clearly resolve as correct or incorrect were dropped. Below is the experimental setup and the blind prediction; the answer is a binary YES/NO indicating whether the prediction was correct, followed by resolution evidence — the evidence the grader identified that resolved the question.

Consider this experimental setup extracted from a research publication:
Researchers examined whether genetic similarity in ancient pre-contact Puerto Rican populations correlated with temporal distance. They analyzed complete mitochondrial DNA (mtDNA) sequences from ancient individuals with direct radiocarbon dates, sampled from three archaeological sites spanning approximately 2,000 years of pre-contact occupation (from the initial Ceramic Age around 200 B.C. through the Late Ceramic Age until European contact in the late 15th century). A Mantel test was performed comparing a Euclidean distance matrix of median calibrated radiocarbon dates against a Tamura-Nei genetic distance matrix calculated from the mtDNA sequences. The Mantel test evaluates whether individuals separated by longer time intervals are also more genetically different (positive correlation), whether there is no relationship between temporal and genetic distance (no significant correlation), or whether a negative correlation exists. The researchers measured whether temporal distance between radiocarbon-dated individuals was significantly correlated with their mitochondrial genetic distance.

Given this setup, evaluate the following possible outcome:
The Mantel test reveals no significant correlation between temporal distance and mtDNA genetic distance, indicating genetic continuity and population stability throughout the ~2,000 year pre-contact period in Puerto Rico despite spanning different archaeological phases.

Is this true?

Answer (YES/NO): YES